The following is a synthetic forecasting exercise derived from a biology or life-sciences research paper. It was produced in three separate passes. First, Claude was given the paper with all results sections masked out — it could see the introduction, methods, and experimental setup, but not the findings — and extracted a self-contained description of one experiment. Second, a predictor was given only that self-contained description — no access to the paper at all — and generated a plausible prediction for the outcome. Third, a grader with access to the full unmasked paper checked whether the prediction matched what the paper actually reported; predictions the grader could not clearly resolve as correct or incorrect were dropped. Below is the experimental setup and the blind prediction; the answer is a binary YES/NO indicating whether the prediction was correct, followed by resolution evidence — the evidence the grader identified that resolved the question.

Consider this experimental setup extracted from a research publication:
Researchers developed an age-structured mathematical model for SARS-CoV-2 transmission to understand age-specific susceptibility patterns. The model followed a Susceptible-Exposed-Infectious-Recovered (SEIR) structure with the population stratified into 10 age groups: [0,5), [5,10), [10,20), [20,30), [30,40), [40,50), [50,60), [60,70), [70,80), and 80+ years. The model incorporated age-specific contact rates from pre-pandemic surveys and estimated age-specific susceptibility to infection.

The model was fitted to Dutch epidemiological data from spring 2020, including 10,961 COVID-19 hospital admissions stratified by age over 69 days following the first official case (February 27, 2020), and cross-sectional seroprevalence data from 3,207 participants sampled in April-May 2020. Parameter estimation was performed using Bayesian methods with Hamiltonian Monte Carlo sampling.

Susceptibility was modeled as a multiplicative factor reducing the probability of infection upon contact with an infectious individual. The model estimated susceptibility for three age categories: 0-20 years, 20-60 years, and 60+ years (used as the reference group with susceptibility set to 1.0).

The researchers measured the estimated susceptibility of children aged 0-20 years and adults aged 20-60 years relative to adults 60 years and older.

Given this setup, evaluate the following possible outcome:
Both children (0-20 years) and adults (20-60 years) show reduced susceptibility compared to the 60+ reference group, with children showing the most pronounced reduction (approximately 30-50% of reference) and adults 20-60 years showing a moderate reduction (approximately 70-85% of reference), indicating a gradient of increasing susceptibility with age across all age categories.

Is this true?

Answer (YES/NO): NO